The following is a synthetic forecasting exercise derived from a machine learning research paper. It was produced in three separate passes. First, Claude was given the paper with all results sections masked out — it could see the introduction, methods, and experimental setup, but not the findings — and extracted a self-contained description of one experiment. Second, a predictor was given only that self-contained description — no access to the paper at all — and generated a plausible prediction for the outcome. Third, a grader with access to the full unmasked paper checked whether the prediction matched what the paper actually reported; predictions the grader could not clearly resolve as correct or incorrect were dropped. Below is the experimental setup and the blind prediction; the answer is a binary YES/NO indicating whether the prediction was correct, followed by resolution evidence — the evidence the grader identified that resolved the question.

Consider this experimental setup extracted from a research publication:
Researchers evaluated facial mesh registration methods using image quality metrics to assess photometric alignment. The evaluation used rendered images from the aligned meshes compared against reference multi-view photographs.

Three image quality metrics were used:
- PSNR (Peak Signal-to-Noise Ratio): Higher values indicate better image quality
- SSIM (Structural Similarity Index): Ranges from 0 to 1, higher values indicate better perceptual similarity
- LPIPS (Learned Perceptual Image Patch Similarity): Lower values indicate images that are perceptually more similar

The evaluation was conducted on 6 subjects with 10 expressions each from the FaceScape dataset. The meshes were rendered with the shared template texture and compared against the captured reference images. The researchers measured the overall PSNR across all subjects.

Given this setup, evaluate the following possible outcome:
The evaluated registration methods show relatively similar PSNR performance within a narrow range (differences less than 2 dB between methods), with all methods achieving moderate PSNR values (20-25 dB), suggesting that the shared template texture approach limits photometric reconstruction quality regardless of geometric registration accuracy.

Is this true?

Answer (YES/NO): NO